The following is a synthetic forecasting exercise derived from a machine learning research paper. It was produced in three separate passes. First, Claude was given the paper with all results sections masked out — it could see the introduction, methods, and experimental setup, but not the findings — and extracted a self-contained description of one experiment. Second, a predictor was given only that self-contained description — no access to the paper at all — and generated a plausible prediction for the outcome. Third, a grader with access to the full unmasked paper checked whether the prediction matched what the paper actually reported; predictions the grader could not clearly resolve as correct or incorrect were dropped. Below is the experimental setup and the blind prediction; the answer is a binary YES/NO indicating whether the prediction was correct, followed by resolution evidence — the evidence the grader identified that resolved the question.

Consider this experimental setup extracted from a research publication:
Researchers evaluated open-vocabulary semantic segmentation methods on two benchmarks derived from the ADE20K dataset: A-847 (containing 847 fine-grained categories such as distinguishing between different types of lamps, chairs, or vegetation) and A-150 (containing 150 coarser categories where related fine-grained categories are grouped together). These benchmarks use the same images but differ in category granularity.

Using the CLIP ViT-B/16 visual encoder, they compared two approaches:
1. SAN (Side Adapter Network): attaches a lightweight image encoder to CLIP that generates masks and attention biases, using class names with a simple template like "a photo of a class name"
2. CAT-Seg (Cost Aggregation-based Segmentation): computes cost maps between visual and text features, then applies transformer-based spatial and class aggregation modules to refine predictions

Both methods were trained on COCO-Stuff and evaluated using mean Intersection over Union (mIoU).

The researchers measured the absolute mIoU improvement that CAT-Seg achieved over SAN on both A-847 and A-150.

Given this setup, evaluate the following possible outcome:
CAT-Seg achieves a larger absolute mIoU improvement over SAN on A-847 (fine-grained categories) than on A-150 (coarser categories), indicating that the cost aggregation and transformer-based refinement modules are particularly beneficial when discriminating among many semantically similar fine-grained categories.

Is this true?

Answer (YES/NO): NO